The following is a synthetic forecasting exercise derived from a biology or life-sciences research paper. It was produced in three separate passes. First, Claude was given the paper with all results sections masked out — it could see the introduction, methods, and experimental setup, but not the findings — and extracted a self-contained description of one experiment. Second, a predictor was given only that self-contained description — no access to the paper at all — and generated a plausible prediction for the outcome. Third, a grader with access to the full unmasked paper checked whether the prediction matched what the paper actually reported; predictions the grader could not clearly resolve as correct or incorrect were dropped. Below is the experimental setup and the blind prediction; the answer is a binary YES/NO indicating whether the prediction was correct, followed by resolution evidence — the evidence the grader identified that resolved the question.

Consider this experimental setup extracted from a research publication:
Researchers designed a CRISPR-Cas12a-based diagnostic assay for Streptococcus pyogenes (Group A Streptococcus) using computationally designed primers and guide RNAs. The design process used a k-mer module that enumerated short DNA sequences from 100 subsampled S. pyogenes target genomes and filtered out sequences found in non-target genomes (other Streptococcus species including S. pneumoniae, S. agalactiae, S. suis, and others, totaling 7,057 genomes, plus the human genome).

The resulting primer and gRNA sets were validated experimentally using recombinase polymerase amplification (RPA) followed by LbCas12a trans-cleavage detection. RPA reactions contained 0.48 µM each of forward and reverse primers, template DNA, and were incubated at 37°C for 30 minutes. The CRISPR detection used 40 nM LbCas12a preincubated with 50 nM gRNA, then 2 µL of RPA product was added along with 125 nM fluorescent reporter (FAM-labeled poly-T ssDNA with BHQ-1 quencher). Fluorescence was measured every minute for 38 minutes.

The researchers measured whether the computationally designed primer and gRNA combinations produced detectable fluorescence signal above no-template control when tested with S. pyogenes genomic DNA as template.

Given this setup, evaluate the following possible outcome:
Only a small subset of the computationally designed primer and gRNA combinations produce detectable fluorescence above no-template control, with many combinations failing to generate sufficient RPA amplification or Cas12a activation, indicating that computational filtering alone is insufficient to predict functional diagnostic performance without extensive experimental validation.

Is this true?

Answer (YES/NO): NO